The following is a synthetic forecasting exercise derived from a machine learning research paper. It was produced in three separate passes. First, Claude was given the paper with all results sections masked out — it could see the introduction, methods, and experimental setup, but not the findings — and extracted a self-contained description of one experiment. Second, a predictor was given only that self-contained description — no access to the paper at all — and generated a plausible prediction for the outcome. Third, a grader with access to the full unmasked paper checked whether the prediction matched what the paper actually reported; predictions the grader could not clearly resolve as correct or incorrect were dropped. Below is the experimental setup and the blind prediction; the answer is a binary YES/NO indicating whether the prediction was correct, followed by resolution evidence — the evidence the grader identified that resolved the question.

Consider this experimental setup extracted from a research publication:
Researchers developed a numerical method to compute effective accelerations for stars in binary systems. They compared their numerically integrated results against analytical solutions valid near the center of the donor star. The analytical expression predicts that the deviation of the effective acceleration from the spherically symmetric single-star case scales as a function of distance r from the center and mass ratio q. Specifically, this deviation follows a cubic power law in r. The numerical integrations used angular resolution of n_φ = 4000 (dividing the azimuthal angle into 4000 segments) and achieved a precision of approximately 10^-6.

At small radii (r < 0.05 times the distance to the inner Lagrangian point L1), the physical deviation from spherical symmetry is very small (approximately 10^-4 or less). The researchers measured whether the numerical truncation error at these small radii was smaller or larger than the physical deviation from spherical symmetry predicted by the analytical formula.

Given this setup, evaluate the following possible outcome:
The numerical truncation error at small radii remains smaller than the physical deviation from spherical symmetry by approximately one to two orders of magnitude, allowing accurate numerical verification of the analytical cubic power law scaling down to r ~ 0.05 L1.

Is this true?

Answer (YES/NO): NO